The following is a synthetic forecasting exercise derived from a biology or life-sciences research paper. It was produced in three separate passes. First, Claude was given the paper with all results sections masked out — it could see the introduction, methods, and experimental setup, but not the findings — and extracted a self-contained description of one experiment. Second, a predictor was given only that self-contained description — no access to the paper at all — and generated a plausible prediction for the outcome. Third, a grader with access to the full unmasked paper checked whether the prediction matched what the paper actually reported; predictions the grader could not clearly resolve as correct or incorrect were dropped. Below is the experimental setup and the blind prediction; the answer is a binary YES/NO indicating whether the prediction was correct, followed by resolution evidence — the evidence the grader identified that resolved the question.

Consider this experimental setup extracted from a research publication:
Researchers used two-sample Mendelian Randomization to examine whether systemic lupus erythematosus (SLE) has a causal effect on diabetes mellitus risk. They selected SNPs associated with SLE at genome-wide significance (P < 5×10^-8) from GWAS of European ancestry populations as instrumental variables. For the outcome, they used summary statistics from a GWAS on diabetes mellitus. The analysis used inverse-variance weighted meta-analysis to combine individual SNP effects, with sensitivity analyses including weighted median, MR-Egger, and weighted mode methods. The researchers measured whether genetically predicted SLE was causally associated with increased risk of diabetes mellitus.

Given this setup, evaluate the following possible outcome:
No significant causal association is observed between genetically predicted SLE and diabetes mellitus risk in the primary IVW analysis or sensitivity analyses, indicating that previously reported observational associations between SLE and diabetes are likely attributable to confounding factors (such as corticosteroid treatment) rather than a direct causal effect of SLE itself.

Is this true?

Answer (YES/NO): YES